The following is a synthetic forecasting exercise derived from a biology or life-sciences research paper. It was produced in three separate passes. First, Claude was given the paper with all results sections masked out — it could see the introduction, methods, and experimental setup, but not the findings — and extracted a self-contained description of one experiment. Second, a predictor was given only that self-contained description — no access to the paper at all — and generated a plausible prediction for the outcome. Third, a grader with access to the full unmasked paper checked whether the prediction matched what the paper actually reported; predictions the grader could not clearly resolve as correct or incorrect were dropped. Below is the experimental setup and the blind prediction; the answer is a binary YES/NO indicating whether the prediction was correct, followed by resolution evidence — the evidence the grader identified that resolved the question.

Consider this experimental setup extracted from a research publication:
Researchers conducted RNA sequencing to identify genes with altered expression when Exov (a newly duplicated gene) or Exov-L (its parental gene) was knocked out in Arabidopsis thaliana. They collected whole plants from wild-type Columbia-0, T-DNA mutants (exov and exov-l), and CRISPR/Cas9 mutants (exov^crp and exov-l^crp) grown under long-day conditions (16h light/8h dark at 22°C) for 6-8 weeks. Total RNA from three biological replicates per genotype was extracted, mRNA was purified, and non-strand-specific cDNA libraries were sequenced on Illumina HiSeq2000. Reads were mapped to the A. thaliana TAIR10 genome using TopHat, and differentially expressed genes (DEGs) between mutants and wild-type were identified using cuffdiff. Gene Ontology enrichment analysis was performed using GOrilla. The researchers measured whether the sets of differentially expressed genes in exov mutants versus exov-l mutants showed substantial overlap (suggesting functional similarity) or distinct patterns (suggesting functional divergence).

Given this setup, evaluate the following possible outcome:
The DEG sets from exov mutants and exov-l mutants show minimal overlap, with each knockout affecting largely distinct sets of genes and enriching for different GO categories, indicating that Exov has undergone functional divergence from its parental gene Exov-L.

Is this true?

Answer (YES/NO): NO